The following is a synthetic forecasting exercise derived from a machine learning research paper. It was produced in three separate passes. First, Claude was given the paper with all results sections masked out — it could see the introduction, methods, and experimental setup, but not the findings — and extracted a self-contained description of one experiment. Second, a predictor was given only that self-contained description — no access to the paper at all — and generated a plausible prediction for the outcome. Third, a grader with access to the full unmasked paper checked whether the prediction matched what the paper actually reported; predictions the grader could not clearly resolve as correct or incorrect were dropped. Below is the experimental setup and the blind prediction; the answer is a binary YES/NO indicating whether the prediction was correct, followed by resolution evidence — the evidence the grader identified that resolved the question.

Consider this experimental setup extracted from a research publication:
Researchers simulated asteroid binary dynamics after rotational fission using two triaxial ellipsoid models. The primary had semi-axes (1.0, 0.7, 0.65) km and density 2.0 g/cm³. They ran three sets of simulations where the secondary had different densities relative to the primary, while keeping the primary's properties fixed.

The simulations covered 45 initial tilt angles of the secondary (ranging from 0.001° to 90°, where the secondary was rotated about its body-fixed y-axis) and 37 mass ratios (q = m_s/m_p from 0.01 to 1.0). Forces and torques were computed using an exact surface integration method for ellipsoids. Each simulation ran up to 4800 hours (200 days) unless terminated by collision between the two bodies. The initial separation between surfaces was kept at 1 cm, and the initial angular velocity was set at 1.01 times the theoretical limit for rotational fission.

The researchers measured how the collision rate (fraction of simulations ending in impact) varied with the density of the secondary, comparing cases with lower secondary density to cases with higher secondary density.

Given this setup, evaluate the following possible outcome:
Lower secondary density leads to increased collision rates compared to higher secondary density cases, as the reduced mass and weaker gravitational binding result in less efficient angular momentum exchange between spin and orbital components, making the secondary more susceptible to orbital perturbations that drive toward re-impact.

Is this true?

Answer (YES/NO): YES